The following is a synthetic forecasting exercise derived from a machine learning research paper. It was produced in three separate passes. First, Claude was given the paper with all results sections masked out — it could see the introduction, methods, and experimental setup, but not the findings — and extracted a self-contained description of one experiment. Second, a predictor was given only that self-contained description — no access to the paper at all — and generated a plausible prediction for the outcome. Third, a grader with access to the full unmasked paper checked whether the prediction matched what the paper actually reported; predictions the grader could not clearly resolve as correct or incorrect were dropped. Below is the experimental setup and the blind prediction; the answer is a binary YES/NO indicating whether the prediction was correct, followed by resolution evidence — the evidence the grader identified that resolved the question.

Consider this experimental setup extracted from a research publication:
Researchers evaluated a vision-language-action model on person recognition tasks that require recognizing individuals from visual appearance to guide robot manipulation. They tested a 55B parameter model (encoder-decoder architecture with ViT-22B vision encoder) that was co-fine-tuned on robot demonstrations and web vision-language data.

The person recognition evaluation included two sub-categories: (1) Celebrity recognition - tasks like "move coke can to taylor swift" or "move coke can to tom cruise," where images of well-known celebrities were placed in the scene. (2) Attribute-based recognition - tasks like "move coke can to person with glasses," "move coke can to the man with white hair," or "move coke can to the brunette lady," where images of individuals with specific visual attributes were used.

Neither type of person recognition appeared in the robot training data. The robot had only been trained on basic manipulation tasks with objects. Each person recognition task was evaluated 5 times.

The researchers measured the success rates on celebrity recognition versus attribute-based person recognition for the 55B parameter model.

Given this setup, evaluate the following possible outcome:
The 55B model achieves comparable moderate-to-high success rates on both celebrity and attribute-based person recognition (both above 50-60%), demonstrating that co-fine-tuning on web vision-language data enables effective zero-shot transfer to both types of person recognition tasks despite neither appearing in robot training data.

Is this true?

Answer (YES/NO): YES